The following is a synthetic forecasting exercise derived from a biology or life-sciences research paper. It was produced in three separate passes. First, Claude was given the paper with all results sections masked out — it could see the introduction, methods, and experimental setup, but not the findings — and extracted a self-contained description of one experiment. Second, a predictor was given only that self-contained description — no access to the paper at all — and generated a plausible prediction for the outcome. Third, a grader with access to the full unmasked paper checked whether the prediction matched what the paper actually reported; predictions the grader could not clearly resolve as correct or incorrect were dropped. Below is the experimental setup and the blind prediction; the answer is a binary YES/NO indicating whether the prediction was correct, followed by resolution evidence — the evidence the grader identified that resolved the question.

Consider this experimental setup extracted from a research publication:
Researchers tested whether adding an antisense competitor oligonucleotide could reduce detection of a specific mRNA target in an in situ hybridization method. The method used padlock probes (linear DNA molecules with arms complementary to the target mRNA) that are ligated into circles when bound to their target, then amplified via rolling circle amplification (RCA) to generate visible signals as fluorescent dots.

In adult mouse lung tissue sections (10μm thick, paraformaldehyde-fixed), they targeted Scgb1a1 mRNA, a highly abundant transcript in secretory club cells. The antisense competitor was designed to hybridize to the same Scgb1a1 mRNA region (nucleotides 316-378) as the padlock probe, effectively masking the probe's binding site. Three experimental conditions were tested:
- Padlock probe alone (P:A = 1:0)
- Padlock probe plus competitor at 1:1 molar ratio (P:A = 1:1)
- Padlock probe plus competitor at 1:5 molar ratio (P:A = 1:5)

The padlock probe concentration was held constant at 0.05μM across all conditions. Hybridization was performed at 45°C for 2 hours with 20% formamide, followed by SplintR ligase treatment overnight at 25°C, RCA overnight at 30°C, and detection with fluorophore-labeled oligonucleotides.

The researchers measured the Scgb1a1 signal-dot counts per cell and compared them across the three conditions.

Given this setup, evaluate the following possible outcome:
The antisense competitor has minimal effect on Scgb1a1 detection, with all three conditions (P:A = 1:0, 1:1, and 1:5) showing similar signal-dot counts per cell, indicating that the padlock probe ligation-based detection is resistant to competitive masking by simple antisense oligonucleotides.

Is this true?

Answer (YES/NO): NO